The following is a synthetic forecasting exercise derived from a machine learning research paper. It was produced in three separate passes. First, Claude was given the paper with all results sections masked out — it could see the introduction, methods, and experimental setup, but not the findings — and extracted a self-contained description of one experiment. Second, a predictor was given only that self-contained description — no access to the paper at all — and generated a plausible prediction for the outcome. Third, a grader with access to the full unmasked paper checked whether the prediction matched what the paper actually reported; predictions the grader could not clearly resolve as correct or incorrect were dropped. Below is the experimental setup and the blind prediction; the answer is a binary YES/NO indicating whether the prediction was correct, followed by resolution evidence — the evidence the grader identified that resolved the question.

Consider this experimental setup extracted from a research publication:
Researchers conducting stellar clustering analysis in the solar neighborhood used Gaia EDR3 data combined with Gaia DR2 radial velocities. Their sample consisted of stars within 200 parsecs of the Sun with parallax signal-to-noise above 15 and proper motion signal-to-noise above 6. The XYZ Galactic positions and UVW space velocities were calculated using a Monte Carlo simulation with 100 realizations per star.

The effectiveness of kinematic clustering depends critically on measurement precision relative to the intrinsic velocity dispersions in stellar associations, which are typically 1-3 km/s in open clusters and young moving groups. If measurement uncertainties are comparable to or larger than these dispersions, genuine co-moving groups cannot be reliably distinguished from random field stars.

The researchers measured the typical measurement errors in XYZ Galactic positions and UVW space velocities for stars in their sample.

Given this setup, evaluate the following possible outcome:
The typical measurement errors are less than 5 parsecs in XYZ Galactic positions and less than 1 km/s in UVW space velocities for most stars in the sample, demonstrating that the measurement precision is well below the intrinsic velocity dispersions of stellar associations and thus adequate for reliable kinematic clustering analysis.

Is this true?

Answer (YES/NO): NO